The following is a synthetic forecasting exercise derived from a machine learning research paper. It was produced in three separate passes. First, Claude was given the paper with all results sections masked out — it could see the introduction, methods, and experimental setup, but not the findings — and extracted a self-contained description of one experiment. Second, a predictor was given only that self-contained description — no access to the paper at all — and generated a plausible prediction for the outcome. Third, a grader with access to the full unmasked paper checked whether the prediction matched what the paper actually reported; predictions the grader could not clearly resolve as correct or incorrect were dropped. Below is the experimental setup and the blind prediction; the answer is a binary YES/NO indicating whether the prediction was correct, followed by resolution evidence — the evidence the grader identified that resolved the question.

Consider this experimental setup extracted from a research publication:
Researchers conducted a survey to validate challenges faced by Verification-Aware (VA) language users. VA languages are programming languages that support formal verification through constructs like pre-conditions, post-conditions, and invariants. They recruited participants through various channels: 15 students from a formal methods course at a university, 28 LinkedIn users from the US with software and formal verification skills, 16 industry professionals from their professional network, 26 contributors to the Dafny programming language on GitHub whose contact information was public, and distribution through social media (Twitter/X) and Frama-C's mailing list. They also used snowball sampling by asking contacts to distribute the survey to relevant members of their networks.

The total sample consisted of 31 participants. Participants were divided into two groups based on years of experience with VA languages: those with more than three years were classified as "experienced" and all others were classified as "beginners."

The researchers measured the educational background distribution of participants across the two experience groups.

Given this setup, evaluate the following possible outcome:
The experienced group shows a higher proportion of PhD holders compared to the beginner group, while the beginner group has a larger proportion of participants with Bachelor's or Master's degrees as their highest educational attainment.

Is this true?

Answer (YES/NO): NO